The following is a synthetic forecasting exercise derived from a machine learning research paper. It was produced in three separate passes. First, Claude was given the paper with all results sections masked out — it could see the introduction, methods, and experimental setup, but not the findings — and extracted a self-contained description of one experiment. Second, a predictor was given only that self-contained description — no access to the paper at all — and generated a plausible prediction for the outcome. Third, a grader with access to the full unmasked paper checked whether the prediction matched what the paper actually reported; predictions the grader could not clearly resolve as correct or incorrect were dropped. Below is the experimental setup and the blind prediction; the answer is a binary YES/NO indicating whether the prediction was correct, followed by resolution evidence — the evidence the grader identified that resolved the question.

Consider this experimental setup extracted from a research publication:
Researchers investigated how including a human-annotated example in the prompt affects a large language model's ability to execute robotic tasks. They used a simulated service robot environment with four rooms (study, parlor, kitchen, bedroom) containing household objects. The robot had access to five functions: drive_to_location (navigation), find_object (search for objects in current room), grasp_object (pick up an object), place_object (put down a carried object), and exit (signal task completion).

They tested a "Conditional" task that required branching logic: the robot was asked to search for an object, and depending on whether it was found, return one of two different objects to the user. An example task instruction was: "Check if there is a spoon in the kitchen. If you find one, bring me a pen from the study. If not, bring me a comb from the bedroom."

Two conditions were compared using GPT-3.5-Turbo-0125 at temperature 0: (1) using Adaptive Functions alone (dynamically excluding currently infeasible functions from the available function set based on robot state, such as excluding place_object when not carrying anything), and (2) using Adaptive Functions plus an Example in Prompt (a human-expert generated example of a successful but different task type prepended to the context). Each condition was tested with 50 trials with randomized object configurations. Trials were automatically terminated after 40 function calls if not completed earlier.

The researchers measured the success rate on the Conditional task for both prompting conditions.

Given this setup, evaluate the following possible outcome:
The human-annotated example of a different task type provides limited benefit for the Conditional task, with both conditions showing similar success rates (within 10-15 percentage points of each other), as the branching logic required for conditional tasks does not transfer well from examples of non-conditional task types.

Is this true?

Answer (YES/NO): NO